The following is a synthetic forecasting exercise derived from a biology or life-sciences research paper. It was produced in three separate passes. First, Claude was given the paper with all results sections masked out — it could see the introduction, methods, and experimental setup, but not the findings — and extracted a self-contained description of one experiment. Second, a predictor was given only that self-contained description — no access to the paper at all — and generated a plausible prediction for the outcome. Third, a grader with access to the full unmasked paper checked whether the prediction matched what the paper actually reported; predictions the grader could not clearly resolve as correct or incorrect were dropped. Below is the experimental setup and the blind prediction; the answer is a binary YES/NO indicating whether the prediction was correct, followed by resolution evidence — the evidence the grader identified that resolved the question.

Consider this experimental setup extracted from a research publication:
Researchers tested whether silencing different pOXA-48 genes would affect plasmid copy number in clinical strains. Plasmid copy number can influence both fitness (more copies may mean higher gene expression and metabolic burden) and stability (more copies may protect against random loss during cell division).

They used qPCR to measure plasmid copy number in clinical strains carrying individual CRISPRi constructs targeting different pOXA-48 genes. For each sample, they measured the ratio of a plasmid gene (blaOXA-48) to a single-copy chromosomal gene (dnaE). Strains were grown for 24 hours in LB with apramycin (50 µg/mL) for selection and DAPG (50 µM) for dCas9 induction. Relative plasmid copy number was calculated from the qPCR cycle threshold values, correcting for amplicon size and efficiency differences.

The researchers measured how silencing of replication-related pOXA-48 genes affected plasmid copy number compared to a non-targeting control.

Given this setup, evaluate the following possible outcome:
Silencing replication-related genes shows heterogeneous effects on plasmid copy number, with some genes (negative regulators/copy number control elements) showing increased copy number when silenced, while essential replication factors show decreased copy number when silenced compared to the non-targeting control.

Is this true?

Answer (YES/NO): NO